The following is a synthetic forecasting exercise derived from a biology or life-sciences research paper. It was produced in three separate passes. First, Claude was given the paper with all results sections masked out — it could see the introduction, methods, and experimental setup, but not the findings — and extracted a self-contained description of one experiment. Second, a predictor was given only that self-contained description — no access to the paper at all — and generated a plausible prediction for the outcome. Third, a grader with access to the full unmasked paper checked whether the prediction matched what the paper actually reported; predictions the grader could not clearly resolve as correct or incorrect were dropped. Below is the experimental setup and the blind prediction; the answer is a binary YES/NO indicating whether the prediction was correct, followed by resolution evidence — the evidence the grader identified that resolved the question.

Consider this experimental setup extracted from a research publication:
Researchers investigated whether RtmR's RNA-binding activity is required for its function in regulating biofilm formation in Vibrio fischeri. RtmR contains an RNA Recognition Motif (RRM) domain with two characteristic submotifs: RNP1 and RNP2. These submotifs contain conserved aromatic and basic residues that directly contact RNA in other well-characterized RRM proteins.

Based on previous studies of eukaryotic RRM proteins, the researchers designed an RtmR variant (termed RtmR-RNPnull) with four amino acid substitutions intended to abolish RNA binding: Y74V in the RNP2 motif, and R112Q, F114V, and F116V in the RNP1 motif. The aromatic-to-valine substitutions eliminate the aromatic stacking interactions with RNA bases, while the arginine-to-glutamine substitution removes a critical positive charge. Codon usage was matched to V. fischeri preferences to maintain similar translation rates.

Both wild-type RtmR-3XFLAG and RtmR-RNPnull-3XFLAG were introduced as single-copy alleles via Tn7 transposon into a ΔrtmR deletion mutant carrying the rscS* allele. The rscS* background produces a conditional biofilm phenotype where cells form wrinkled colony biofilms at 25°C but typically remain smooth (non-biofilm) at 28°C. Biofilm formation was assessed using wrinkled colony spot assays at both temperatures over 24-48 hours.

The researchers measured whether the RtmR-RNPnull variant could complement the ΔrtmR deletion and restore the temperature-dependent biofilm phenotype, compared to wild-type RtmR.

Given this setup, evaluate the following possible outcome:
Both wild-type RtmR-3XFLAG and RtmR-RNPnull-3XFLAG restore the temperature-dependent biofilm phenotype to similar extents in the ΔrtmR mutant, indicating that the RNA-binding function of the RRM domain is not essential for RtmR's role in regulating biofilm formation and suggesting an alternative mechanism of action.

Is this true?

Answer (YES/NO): NO